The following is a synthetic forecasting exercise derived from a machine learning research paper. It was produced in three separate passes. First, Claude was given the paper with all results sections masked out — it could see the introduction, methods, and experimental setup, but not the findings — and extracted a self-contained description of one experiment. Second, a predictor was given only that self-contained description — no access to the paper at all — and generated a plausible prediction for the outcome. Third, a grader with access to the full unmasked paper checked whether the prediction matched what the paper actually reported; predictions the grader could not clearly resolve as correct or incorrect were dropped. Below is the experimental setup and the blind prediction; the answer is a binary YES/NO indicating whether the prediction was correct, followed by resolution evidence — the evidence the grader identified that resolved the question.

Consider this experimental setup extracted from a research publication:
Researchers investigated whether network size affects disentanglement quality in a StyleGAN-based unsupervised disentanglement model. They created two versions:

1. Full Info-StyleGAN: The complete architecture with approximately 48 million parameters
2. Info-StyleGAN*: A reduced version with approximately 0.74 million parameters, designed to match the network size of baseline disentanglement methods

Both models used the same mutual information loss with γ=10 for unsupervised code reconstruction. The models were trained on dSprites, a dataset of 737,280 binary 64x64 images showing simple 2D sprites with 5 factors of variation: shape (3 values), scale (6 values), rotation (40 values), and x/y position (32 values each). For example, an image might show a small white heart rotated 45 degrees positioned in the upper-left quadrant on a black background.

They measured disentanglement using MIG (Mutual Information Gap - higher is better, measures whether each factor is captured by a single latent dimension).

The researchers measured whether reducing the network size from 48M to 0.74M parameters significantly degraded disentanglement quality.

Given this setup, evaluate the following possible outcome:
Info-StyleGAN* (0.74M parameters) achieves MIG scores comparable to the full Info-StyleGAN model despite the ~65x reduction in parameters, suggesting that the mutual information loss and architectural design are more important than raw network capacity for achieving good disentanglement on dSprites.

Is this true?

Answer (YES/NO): YES